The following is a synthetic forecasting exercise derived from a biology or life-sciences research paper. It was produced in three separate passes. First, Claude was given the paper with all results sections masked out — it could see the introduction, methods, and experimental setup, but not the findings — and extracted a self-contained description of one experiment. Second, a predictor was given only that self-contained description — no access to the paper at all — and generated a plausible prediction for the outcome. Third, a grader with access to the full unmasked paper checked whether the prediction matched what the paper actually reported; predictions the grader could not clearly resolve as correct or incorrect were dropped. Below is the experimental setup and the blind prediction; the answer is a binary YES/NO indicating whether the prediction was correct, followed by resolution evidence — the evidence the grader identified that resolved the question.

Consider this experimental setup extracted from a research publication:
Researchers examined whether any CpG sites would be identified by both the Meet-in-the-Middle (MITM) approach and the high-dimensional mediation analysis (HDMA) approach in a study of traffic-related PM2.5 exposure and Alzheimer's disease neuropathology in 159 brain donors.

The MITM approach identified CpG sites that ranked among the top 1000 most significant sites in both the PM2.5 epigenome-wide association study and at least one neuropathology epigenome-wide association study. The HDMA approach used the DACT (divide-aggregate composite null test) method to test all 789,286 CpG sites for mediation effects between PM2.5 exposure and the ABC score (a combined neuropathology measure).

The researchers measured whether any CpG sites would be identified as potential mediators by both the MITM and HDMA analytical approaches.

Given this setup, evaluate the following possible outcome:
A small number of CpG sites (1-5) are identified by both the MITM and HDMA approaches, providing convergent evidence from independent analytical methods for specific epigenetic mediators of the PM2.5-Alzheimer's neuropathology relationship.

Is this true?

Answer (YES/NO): YES